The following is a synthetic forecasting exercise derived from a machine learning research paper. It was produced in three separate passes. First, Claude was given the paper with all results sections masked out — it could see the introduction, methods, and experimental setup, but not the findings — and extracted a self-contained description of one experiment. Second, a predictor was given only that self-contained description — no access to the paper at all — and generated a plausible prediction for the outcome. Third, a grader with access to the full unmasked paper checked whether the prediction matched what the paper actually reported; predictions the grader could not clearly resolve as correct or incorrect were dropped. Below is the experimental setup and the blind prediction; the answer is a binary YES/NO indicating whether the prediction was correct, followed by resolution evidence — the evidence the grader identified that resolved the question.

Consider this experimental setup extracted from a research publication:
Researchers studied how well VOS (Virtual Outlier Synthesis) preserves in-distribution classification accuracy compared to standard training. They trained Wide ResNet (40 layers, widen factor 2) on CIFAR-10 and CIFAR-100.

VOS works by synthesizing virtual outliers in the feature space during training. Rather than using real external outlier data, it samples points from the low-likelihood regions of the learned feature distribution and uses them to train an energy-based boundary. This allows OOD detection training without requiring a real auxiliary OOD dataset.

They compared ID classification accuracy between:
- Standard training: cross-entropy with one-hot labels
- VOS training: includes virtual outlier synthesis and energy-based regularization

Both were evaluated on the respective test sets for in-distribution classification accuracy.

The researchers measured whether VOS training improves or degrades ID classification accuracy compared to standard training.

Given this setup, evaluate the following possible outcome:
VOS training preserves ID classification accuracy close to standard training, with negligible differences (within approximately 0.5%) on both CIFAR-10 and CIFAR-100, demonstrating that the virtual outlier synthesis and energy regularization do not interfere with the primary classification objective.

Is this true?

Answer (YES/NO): NO